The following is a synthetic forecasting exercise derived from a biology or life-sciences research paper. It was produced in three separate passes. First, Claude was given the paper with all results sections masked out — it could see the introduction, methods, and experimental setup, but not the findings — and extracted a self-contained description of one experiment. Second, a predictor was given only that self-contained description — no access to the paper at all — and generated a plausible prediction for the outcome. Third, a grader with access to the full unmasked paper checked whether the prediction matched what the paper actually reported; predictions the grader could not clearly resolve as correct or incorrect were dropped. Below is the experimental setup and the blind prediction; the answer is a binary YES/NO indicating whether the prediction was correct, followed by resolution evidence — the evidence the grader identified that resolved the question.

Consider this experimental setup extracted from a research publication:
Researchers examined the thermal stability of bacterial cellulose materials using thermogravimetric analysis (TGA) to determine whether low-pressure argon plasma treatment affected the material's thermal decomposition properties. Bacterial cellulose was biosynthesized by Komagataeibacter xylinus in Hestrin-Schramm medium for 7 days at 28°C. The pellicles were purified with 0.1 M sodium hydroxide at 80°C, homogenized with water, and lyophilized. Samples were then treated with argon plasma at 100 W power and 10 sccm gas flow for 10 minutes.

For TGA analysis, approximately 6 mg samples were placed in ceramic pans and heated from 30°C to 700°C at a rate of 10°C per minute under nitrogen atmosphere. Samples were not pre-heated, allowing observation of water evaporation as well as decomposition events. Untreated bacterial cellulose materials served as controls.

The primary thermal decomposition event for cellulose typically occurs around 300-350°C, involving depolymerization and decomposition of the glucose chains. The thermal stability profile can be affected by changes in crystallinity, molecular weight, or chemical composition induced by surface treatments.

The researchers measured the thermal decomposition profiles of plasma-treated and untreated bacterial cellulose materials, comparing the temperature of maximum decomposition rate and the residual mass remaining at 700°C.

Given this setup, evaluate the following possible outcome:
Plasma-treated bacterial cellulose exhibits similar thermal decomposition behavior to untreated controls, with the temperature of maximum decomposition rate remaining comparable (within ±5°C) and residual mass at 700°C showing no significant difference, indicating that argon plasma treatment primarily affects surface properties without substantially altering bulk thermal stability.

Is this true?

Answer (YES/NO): NO